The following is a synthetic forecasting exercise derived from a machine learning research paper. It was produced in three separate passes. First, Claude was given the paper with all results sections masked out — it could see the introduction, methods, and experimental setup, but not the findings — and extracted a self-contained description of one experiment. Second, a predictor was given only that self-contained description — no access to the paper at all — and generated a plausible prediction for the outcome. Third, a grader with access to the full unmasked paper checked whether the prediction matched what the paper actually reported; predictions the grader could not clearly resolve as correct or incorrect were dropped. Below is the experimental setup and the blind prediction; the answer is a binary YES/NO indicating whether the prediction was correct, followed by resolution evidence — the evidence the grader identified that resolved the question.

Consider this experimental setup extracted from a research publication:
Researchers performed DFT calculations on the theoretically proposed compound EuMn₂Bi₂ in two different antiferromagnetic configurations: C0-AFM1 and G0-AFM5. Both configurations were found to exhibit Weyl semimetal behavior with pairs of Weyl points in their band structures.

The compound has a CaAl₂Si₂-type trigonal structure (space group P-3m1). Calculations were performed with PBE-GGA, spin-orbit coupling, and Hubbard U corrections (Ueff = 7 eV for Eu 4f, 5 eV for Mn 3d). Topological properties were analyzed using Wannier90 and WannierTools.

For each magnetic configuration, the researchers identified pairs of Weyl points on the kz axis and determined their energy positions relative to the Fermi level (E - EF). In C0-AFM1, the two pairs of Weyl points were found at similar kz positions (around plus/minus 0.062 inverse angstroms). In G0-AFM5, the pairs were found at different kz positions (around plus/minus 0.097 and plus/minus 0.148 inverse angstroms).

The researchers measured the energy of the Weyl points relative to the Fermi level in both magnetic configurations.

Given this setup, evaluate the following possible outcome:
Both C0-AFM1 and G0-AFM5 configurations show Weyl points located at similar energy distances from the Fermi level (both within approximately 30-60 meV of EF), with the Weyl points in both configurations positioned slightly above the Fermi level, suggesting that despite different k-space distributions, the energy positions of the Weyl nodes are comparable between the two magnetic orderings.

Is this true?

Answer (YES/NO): NO